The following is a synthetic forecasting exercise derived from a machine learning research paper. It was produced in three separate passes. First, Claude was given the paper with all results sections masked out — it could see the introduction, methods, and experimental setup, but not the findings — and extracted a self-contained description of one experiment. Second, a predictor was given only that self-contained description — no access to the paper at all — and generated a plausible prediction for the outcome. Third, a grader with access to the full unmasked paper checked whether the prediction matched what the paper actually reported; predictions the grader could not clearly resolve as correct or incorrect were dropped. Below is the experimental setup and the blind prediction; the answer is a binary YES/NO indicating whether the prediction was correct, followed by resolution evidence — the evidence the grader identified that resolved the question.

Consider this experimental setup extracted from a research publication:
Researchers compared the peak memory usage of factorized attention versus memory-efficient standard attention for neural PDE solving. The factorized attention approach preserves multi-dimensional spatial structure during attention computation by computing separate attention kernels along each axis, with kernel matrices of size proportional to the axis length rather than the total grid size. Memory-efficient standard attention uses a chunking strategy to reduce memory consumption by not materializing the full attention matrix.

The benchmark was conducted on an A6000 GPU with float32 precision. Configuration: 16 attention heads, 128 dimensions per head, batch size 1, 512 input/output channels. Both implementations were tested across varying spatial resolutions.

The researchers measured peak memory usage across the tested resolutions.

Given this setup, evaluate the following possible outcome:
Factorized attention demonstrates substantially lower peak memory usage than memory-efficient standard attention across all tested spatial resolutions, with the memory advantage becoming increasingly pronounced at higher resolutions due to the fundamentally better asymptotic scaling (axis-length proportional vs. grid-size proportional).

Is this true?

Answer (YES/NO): NO